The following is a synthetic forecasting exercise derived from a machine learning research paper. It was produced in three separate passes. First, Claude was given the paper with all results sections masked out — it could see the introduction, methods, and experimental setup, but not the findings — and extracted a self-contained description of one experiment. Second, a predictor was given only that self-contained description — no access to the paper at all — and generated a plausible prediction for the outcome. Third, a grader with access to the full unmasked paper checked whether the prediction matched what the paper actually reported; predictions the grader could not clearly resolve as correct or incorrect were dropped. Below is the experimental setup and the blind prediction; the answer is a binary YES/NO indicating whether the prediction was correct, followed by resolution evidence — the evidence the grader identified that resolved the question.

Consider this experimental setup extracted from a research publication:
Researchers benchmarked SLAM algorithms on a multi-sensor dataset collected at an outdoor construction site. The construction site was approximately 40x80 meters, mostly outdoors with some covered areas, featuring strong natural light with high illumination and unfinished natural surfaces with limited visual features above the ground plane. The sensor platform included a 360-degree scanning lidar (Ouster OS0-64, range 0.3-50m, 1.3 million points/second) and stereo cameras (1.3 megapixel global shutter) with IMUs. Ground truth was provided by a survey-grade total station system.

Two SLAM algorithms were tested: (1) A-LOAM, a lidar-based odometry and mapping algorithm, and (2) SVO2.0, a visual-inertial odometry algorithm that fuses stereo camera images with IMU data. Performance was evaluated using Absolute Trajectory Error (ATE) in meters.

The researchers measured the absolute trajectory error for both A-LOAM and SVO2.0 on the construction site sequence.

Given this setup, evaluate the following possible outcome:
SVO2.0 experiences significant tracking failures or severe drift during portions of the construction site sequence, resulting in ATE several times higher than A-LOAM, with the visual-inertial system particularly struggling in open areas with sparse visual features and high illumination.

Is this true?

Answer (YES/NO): NO